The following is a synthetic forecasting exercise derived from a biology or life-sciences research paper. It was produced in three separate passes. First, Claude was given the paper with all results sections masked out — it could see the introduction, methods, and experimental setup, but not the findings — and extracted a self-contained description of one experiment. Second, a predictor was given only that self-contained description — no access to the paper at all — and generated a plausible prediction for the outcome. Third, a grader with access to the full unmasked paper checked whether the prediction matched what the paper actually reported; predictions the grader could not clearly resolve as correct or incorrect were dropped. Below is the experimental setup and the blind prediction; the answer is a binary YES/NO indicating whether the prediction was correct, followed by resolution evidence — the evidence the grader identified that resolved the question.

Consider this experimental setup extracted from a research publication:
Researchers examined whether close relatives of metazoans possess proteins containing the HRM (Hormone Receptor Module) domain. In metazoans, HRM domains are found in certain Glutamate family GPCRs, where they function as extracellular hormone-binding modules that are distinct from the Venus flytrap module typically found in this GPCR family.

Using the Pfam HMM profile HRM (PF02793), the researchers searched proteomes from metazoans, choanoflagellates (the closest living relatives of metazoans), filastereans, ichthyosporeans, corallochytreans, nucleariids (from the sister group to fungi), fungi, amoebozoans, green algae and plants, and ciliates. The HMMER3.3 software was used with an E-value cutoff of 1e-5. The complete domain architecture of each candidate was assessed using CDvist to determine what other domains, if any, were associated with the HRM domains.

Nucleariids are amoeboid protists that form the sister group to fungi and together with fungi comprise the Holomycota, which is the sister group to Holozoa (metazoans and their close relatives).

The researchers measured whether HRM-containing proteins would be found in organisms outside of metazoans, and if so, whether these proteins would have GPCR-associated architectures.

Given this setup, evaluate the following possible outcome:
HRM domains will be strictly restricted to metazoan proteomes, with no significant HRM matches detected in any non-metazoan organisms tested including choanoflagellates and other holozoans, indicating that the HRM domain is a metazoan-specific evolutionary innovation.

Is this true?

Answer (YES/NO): NO